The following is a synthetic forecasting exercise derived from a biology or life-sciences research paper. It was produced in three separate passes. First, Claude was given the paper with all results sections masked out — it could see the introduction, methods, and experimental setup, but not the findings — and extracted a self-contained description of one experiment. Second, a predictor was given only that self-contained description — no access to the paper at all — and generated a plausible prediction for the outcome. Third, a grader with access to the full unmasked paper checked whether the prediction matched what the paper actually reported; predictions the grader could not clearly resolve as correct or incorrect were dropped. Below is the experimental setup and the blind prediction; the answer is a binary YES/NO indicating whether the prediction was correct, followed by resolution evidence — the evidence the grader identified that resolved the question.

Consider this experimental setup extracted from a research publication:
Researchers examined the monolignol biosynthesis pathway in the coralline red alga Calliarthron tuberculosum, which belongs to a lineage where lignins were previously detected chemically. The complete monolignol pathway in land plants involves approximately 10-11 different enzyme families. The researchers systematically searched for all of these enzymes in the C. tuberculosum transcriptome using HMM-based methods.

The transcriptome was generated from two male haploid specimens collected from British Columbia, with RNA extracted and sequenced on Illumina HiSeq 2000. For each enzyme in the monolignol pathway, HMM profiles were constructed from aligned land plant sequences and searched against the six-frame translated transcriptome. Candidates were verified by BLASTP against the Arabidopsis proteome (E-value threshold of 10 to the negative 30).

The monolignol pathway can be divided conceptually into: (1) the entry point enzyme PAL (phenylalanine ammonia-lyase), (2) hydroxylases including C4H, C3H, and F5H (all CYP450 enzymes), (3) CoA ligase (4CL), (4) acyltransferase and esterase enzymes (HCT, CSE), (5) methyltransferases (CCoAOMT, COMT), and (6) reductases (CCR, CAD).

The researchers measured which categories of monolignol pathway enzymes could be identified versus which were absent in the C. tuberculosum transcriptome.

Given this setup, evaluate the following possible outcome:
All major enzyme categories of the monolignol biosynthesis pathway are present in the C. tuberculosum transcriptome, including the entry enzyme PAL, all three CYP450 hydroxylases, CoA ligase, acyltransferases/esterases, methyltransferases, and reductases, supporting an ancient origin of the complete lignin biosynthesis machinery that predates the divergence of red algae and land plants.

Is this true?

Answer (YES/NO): NO